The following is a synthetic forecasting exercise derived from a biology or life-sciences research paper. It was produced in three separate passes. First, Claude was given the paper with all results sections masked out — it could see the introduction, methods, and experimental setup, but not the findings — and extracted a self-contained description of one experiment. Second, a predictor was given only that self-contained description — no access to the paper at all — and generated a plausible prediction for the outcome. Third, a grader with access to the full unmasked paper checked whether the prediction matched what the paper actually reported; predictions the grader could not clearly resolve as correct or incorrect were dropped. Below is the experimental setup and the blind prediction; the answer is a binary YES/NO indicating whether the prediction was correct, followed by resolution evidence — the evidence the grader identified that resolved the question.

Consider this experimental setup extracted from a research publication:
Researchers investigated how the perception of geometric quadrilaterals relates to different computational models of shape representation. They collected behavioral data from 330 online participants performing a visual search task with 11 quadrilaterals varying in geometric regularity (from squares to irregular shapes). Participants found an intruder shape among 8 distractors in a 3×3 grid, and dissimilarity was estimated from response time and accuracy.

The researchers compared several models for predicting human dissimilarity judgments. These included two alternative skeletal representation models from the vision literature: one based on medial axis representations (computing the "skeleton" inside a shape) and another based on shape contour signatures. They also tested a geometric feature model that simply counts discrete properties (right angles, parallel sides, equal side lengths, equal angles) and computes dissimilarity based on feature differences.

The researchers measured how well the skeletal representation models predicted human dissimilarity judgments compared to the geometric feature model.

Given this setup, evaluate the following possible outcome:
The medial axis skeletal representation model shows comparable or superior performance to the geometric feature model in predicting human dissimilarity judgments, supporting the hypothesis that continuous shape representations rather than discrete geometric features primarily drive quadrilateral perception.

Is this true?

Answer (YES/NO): NO